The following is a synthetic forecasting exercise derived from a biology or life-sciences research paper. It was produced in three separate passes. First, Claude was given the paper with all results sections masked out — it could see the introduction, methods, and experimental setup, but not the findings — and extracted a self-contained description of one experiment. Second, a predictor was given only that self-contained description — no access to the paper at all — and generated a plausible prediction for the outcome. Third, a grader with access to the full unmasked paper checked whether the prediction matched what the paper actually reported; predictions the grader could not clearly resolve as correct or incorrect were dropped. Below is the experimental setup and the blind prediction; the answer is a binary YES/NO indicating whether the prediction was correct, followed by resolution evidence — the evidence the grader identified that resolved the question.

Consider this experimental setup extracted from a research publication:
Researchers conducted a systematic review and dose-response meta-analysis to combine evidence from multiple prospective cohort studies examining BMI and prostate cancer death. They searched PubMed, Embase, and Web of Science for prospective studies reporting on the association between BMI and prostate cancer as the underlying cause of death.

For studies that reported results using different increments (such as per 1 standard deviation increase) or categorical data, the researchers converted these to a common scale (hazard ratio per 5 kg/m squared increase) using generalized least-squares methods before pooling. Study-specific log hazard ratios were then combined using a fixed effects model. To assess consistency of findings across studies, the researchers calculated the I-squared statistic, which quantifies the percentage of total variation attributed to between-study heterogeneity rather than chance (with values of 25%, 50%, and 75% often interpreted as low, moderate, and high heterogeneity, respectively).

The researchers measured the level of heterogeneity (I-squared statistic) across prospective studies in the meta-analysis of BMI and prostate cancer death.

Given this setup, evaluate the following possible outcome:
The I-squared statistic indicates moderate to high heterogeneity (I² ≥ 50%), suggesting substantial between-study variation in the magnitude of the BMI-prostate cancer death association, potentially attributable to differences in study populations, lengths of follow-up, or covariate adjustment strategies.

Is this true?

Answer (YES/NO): NO